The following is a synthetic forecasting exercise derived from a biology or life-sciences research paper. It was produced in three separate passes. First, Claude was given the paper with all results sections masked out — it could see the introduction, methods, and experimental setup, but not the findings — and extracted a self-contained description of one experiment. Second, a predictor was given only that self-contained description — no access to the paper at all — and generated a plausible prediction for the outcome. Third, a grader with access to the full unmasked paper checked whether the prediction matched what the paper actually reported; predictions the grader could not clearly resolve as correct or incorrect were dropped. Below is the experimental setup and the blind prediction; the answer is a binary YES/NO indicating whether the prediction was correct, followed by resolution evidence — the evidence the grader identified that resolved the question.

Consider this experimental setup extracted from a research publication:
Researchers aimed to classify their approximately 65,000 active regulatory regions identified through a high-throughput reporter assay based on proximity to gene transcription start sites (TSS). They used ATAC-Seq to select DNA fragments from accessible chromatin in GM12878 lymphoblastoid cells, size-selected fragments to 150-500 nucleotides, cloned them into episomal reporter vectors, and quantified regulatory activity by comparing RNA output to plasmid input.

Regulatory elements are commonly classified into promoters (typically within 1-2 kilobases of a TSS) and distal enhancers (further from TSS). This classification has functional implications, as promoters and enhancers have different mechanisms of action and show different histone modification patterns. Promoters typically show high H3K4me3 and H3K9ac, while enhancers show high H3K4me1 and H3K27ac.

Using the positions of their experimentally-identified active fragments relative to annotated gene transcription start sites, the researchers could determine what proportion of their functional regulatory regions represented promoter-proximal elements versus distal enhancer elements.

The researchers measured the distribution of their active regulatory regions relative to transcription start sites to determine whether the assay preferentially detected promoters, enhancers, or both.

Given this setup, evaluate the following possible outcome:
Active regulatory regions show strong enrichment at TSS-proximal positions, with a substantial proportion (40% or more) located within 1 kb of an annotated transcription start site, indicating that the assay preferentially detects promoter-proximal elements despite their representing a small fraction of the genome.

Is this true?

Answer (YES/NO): NO